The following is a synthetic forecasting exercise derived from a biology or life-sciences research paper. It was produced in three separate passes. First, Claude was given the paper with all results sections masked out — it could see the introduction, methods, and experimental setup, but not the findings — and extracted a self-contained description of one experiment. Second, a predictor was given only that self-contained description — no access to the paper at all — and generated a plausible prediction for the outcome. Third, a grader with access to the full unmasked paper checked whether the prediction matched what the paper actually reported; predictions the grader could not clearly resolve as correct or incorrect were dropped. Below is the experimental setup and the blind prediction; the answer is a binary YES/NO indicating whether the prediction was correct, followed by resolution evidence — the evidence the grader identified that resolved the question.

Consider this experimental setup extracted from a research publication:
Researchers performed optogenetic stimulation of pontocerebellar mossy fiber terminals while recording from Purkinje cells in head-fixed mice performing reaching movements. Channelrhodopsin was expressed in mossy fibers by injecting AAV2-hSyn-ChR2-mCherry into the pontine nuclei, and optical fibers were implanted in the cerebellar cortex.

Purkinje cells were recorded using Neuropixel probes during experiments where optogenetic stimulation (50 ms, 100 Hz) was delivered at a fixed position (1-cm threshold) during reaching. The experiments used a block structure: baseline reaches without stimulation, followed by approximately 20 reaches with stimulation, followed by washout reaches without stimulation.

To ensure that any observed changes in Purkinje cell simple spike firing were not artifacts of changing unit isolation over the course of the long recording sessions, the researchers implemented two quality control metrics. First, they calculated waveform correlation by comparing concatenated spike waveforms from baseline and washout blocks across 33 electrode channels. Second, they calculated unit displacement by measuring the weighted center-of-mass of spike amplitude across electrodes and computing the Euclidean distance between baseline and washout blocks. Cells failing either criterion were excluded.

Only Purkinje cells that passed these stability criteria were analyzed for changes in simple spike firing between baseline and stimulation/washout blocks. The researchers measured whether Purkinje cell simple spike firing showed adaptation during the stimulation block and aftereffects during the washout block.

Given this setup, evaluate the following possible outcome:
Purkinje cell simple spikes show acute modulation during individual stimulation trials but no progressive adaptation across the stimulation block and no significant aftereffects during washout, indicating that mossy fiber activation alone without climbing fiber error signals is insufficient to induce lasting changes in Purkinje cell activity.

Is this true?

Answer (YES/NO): NO